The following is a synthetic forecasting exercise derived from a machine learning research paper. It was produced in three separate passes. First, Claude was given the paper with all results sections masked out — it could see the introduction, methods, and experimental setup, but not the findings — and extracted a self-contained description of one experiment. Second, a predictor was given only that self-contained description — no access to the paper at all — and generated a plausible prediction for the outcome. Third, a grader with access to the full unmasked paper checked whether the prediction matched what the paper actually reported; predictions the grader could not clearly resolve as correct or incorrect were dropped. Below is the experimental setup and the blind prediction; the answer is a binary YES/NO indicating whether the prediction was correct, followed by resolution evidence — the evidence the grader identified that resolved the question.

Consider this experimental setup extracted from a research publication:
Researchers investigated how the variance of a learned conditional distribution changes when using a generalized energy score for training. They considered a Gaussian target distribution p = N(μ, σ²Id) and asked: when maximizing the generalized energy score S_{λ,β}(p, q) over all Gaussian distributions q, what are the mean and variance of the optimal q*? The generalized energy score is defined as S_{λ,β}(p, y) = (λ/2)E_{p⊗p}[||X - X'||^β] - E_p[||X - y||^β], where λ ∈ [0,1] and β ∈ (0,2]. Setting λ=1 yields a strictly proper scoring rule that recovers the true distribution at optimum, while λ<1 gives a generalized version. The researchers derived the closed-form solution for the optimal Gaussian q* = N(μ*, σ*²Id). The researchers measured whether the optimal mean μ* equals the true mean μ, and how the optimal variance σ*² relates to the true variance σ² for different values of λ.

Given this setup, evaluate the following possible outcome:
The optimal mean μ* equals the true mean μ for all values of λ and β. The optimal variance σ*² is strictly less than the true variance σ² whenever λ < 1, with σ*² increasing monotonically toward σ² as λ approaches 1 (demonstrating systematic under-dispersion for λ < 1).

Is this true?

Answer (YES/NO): YES